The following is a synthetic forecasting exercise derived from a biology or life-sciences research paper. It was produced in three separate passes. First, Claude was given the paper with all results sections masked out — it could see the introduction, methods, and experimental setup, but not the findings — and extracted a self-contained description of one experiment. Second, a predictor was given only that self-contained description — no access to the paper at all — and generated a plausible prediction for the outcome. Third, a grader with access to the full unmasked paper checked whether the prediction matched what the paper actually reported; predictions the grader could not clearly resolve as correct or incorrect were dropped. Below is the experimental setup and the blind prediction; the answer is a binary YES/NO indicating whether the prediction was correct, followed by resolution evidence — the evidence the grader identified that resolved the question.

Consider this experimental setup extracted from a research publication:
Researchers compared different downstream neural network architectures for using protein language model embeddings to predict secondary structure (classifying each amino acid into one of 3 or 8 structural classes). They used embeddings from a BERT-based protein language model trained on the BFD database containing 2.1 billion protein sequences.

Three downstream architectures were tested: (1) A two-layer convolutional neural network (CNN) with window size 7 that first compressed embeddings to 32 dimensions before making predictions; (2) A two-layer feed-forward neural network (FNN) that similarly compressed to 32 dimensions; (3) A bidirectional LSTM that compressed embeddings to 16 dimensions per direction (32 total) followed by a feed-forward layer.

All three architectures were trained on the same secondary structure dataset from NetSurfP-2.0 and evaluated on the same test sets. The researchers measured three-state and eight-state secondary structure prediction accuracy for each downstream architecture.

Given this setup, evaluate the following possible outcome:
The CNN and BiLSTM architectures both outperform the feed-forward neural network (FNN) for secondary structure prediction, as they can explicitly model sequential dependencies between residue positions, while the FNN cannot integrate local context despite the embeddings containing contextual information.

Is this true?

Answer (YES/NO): YES